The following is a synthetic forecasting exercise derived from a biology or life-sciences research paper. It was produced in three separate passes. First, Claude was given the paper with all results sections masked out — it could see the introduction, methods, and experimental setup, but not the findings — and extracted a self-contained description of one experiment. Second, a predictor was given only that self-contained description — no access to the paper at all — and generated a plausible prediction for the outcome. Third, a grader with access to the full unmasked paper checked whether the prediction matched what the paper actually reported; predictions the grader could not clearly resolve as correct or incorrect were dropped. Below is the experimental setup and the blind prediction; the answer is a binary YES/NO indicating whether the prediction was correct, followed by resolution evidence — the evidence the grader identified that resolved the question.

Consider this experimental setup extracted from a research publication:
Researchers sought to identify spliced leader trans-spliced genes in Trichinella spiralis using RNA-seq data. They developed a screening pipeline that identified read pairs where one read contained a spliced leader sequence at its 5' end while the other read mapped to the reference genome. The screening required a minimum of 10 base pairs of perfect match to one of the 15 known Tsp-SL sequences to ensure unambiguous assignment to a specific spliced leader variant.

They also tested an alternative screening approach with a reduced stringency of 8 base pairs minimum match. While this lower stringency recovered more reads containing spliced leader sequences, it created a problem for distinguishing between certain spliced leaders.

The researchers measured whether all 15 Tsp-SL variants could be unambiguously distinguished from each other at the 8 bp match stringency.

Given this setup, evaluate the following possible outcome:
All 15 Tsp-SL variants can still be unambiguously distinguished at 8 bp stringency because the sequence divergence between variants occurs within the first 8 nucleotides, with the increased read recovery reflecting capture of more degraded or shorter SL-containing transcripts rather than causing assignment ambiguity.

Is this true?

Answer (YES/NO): NO